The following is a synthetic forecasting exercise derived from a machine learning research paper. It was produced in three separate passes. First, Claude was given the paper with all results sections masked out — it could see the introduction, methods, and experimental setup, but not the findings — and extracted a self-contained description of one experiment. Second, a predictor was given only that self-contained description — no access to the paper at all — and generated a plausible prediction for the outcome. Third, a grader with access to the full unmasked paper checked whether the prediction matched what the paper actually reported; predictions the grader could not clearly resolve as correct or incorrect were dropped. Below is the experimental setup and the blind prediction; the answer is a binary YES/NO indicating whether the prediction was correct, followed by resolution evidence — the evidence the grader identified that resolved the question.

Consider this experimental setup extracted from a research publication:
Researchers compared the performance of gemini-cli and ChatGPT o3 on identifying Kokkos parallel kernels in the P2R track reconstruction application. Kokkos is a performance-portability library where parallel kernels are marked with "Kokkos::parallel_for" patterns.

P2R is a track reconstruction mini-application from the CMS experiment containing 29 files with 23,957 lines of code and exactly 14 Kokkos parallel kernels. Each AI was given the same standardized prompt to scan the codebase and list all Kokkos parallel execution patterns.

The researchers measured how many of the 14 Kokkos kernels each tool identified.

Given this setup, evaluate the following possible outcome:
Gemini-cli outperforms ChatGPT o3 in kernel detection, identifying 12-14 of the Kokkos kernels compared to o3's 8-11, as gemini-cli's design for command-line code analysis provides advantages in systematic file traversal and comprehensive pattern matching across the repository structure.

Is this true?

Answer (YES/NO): NO